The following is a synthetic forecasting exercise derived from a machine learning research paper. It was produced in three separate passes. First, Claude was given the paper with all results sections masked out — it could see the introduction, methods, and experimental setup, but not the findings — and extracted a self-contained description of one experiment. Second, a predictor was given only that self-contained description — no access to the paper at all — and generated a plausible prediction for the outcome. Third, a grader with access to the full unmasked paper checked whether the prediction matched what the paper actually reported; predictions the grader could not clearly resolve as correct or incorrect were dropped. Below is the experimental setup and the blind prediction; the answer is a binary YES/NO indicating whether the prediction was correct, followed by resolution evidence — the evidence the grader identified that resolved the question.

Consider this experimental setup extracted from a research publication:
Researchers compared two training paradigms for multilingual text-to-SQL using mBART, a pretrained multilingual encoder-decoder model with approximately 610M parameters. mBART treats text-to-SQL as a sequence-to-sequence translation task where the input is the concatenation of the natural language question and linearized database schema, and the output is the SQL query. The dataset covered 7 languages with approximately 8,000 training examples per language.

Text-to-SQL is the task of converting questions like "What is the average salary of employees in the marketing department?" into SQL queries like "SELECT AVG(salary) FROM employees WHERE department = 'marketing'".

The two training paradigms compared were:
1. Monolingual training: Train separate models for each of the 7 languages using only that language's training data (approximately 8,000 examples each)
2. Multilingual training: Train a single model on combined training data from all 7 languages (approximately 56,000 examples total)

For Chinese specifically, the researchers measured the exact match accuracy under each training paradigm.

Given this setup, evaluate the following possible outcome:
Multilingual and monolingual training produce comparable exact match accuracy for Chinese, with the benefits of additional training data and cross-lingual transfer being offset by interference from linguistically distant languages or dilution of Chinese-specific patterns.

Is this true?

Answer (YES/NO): NO